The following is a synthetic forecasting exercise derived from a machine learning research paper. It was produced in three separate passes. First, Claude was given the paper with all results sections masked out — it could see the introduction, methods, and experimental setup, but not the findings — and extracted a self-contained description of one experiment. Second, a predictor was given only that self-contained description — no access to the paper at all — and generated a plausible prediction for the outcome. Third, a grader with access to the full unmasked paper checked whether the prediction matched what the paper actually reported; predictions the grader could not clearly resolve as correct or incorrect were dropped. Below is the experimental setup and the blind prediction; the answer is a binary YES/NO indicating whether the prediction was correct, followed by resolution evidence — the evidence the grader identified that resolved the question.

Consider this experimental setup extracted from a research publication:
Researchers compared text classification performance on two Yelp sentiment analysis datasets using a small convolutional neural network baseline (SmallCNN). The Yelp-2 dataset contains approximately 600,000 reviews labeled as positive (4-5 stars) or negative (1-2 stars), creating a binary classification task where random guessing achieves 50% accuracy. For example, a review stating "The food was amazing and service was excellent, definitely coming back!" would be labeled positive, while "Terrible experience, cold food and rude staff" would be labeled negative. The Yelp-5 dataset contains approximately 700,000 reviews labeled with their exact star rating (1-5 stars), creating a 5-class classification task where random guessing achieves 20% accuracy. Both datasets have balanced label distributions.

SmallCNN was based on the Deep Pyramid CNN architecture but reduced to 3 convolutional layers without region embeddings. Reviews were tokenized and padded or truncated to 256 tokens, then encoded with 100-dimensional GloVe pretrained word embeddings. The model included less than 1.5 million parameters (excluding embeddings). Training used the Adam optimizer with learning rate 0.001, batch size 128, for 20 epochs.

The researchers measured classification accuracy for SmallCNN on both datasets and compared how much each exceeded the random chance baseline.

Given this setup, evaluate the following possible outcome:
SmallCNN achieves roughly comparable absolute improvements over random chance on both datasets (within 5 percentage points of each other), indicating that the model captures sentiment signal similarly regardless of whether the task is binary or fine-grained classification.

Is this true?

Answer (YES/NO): NO